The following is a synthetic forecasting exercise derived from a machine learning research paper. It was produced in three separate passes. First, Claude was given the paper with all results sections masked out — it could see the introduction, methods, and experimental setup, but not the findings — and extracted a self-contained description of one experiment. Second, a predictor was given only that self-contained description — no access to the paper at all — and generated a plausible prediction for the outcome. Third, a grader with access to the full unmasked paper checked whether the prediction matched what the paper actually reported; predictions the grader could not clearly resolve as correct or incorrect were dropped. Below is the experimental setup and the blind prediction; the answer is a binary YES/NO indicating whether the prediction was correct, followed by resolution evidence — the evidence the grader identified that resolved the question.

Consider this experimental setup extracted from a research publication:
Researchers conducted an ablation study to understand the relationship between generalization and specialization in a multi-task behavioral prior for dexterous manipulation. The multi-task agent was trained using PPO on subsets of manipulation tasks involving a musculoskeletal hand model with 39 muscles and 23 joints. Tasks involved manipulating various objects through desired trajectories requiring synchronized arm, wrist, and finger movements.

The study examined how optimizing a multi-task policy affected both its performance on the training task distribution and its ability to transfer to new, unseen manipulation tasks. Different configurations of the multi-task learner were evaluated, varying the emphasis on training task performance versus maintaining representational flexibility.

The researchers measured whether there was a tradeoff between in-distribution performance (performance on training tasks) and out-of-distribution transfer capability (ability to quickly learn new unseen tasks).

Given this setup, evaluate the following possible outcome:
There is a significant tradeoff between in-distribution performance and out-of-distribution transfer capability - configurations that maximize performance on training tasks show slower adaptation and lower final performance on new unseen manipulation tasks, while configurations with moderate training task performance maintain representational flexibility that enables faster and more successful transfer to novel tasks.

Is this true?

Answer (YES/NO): YES